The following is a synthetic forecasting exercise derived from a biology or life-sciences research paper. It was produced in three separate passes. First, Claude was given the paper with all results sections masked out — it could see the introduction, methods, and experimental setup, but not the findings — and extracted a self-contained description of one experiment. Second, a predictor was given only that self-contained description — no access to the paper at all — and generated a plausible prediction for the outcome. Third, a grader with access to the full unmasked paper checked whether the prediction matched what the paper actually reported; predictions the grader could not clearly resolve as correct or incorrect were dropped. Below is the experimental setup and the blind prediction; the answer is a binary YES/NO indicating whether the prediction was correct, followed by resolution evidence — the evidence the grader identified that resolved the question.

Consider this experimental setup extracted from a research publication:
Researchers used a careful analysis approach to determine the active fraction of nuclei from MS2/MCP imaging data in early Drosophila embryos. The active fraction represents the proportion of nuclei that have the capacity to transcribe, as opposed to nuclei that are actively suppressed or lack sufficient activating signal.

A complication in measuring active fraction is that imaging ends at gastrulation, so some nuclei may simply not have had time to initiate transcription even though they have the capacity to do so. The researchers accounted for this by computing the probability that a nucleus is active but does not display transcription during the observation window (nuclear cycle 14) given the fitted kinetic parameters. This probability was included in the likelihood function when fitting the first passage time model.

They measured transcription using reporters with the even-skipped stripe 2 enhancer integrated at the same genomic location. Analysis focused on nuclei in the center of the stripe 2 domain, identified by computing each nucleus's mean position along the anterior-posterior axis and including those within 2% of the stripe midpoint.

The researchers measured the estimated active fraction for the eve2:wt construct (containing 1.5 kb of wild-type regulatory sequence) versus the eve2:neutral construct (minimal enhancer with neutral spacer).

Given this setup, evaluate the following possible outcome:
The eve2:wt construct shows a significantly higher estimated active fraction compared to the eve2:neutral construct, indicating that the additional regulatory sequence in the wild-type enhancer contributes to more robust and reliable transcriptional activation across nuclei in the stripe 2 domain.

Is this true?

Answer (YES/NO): YES